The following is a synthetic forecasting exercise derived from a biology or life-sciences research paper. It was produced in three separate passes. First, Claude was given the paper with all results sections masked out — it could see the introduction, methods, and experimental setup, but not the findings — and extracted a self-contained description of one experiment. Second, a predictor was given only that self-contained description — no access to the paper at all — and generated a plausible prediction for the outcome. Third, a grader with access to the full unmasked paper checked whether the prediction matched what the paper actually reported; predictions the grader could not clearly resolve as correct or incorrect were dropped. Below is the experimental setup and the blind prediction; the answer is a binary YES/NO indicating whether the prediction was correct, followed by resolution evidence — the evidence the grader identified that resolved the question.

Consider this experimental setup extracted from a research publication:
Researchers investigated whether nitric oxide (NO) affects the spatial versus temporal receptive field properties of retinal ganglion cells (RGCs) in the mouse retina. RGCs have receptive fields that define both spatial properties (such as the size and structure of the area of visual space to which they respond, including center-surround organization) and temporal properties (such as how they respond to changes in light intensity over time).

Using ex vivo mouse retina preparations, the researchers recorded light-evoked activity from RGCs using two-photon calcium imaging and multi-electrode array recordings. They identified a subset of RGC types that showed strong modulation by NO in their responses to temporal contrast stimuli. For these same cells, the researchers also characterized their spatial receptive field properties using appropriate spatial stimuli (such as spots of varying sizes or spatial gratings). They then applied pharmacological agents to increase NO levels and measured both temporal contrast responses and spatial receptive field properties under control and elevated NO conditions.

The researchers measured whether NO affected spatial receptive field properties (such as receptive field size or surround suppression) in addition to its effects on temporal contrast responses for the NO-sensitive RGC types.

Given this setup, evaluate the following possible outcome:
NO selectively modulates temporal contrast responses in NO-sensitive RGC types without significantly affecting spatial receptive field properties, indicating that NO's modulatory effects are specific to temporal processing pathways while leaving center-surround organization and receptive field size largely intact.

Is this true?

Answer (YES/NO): YES